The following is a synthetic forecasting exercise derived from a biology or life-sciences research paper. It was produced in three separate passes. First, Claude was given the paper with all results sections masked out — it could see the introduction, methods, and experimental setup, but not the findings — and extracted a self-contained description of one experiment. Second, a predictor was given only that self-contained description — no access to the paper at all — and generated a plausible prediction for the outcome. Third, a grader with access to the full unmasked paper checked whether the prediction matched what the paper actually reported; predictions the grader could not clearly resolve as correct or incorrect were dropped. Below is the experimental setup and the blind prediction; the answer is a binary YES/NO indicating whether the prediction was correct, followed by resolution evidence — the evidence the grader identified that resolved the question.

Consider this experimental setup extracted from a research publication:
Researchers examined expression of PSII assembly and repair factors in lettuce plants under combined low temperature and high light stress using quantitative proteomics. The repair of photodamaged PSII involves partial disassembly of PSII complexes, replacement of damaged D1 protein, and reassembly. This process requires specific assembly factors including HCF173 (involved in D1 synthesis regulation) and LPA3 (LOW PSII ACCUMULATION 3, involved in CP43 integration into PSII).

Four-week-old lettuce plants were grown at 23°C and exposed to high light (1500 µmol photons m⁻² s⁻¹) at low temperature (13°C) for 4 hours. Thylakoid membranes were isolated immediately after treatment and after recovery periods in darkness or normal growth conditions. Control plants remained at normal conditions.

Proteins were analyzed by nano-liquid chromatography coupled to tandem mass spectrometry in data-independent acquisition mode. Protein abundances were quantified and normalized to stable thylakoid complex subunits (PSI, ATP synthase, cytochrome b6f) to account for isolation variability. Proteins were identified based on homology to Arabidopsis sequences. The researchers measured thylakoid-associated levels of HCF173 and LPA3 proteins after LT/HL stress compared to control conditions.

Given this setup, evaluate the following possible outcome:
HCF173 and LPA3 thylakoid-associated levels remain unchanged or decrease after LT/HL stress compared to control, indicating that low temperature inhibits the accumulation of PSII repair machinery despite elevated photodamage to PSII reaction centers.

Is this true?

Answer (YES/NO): NO